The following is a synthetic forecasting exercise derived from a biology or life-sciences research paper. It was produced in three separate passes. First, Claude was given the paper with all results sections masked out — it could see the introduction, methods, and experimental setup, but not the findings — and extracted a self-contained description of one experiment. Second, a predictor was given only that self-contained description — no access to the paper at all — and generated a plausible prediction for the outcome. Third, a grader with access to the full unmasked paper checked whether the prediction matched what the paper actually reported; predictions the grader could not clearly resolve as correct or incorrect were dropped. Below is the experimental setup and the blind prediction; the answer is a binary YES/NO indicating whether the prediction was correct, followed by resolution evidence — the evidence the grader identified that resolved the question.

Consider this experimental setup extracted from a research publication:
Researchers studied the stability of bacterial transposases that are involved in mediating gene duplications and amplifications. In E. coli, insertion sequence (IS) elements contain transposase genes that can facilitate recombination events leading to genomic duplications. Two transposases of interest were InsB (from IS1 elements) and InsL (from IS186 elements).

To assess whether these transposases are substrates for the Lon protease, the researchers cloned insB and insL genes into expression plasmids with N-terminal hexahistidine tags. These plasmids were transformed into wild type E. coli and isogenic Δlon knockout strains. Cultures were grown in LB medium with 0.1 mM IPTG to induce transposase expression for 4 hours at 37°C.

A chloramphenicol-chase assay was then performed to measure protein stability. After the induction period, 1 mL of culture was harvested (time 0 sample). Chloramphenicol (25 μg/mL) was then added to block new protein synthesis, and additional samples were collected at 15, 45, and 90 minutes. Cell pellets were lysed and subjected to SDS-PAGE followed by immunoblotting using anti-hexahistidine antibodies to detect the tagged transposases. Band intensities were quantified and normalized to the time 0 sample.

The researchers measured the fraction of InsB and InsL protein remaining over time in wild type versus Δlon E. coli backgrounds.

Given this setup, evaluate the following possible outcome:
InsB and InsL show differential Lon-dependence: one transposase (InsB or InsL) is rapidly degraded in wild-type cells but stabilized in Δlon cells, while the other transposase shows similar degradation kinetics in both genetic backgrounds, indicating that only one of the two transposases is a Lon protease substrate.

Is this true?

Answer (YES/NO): NO